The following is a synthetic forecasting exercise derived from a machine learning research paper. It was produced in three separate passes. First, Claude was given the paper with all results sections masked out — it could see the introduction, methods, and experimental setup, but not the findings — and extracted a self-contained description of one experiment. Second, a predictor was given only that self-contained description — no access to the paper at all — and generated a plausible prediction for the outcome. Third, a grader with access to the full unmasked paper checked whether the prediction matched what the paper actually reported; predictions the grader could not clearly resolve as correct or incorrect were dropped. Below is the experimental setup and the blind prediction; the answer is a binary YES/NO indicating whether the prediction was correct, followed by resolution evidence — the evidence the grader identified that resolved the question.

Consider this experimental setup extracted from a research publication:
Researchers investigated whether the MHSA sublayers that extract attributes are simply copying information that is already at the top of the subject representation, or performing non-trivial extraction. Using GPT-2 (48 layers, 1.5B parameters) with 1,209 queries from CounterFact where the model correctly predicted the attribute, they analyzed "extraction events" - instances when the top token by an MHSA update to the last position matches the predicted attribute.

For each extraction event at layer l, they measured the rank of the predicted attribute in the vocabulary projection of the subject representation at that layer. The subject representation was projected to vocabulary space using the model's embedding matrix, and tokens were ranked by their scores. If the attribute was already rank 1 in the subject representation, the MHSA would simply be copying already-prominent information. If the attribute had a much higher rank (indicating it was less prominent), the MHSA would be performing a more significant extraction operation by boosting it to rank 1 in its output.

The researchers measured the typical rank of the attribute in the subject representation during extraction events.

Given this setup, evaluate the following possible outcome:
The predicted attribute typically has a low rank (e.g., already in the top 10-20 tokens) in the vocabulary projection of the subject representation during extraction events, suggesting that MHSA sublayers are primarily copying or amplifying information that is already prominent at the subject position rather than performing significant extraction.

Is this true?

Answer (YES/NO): NO